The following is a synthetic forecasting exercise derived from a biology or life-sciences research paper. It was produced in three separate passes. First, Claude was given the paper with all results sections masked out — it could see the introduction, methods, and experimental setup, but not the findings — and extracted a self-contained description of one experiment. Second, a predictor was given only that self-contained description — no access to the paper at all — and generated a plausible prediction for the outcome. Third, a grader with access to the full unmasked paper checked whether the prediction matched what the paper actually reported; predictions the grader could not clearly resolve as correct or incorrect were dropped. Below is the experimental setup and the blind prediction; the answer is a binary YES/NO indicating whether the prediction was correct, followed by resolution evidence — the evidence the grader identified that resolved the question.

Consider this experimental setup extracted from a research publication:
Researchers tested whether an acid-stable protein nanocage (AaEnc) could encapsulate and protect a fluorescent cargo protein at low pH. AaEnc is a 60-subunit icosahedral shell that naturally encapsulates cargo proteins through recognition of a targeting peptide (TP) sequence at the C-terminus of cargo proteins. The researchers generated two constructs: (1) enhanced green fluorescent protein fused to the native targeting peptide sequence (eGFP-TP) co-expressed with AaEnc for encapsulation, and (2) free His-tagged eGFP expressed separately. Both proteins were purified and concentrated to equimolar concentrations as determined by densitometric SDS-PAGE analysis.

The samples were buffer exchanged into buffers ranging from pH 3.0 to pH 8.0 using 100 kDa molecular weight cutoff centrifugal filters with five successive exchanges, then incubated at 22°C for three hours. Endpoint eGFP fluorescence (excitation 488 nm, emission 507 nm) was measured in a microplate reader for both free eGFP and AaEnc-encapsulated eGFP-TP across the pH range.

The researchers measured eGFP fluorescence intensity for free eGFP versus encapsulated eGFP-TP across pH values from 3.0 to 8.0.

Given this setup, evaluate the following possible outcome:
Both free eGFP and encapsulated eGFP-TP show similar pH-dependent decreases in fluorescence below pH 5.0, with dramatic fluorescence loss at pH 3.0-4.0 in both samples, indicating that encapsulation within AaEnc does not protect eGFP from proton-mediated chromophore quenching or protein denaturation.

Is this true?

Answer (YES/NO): YES